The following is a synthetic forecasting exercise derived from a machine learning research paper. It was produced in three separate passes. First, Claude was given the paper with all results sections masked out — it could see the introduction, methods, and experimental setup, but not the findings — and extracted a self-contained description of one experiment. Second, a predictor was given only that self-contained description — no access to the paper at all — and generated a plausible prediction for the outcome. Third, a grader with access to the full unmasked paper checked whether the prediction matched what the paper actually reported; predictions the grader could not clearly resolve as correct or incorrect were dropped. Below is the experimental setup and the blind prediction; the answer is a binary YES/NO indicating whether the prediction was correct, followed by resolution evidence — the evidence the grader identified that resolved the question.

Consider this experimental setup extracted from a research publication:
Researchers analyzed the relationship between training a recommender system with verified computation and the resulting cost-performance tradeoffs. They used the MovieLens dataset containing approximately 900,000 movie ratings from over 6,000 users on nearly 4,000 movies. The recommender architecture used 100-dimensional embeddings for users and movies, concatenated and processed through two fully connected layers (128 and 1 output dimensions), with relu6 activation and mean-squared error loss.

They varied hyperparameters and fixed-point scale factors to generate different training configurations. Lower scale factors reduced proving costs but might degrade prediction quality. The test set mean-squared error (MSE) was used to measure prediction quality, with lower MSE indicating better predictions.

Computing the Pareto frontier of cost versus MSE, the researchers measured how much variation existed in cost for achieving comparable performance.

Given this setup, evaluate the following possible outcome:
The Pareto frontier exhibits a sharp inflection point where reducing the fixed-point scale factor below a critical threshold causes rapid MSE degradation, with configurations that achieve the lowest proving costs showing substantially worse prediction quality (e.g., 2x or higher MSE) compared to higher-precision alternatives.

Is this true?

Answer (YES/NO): NO